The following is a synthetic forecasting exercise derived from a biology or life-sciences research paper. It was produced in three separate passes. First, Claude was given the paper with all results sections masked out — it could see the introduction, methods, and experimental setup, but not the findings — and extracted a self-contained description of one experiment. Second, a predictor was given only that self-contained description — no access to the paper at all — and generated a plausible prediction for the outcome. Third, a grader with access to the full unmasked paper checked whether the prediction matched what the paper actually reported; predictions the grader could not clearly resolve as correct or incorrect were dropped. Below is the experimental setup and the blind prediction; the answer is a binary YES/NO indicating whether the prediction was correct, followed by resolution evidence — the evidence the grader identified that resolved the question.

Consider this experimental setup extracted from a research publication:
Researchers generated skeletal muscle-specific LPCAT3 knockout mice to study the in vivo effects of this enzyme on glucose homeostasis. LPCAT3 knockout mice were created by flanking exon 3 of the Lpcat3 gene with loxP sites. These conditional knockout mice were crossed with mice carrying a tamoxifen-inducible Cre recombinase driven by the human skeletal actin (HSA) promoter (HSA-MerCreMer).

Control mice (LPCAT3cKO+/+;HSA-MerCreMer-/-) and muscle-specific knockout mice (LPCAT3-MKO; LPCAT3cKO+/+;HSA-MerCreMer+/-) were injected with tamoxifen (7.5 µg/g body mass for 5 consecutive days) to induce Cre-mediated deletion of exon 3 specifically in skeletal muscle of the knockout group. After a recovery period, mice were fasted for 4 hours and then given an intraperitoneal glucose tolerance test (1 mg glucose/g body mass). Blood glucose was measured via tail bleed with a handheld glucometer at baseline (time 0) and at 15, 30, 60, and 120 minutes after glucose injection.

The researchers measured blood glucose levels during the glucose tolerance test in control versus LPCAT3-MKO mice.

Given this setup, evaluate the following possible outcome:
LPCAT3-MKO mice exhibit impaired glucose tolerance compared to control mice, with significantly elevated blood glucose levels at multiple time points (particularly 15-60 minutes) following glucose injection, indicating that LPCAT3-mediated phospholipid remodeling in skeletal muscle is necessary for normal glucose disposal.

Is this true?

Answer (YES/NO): NO